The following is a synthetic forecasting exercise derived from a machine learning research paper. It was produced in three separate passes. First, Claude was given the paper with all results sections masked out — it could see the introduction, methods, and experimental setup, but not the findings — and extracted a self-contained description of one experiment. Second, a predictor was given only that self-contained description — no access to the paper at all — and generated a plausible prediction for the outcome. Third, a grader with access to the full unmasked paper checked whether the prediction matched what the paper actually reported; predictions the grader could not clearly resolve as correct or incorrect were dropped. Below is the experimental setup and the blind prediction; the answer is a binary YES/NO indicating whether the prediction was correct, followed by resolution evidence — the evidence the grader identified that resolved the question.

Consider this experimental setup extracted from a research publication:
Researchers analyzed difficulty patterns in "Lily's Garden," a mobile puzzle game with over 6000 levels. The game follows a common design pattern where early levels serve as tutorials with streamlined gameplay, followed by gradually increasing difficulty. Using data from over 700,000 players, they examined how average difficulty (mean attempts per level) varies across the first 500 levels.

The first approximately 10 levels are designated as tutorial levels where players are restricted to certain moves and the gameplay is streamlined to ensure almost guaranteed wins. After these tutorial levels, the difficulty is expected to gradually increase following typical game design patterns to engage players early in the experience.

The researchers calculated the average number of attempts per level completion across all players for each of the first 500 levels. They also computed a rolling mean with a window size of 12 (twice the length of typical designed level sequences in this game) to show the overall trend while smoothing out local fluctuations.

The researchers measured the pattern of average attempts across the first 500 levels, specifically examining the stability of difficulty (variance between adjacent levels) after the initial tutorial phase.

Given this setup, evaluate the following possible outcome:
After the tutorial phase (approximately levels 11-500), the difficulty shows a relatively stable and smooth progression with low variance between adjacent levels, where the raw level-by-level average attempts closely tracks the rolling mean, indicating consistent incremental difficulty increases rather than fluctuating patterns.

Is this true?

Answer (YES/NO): NO